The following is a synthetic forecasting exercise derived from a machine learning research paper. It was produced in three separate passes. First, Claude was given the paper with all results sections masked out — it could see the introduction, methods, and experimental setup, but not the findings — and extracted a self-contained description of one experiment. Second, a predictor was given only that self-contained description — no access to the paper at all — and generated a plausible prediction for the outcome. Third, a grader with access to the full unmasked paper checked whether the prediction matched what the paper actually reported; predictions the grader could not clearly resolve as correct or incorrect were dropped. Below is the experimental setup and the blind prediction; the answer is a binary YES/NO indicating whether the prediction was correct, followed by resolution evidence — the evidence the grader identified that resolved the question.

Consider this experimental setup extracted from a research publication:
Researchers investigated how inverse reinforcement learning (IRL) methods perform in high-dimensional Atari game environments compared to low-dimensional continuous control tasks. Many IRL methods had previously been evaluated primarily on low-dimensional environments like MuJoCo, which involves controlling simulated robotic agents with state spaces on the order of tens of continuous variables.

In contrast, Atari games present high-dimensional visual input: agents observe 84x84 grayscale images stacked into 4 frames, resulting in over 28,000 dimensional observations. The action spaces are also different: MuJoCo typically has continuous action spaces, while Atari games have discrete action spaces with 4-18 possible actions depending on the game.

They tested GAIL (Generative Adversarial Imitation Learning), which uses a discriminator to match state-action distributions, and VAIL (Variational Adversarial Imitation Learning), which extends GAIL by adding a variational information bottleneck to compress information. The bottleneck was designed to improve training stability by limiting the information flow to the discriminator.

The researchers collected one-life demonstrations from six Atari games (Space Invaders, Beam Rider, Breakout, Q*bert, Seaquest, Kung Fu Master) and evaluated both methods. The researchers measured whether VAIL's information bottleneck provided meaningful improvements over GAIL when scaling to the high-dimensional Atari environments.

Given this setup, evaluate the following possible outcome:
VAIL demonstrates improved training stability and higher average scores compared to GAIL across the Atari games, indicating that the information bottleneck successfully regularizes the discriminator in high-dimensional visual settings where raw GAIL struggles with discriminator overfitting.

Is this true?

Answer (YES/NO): NO